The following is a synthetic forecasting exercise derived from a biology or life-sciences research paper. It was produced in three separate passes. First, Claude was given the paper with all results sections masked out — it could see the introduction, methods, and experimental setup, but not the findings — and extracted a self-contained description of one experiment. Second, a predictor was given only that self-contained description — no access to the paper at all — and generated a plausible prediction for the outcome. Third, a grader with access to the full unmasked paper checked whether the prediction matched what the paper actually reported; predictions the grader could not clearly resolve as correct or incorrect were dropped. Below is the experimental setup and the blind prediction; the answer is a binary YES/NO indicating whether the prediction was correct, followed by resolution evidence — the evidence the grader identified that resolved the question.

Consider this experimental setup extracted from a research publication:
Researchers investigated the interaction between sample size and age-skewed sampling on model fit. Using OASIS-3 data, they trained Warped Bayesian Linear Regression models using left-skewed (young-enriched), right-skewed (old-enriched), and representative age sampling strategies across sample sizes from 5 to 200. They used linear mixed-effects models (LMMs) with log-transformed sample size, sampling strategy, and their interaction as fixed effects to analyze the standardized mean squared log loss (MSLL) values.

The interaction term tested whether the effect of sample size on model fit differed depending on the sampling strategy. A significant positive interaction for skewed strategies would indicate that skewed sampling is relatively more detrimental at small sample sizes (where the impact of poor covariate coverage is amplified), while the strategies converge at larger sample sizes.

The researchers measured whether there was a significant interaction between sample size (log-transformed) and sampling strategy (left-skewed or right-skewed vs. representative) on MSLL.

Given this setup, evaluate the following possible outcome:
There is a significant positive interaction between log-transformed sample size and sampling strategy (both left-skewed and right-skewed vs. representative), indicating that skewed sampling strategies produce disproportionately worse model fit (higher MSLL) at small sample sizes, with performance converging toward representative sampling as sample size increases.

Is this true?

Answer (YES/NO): NO